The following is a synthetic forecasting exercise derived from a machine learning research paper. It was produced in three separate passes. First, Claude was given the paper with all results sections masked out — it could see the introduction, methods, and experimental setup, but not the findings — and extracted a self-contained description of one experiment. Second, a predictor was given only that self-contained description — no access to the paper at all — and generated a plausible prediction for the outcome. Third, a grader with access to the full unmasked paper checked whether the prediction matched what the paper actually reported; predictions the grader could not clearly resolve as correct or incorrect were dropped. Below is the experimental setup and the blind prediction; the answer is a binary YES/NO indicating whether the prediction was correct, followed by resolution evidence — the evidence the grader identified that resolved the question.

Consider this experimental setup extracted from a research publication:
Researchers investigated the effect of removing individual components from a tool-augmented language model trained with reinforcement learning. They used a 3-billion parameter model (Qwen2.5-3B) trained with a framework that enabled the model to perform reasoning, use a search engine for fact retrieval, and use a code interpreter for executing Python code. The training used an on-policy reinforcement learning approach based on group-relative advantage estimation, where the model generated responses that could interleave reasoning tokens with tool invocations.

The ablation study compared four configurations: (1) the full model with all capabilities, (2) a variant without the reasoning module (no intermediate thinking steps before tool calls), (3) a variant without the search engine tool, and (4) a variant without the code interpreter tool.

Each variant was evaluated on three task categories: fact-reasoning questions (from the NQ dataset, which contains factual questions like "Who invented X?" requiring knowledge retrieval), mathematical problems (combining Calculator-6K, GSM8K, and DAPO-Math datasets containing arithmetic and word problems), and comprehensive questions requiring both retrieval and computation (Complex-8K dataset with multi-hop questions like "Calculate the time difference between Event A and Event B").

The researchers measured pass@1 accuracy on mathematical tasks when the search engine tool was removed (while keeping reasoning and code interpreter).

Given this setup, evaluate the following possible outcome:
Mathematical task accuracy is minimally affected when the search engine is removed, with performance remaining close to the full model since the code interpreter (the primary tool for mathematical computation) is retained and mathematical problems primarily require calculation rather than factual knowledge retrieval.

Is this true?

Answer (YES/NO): YES